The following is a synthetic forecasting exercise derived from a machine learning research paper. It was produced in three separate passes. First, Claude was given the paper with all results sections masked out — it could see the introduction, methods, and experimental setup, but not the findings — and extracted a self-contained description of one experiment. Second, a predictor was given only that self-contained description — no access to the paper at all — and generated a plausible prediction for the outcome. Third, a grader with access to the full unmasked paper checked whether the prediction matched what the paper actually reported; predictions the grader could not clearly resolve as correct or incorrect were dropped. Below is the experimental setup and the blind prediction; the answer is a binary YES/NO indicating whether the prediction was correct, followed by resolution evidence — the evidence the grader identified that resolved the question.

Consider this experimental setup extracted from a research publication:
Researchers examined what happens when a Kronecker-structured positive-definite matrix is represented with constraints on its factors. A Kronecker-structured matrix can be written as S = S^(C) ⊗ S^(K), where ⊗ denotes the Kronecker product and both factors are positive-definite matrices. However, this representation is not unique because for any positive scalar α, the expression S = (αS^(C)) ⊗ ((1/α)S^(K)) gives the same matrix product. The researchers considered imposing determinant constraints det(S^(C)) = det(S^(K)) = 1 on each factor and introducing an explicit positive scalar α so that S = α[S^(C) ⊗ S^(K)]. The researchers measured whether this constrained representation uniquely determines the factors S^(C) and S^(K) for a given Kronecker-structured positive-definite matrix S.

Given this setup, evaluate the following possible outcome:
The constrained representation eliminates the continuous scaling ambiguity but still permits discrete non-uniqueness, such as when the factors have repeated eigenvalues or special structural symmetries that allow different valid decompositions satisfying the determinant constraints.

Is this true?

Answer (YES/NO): NO